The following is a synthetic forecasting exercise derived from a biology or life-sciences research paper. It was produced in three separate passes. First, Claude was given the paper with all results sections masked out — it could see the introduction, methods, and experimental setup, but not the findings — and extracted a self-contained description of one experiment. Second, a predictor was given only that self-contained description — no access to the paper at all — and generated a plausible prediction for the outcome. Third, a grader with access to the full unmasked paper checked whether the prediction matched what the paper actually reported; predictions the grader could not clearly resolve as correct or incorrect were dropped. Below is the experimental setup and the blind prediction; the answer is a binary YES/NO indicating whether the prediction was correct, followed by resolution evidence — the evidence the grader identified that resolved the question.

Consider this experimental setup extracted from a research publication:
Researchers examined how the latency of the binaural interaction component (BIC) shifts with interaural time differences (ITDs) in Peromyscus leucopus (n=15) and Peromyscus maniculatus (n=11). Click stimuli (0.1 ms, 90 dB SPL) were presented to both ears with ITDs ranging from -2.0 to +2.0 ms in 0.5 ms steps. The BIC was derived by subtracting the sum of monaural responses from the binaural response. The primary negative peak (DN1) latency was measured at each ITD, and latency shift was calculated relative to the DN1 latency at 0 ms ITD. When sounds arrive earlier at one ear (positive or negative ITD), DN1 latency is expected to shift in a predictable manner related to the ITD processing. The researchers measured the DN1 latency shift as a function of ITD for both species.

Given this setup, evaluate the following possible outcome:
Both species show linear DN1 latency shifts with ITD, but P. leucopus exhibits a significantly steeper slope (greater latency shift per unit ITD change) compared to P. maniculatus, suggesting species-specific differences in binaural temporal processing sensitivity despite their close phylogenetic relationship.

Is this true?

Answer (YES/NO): YES